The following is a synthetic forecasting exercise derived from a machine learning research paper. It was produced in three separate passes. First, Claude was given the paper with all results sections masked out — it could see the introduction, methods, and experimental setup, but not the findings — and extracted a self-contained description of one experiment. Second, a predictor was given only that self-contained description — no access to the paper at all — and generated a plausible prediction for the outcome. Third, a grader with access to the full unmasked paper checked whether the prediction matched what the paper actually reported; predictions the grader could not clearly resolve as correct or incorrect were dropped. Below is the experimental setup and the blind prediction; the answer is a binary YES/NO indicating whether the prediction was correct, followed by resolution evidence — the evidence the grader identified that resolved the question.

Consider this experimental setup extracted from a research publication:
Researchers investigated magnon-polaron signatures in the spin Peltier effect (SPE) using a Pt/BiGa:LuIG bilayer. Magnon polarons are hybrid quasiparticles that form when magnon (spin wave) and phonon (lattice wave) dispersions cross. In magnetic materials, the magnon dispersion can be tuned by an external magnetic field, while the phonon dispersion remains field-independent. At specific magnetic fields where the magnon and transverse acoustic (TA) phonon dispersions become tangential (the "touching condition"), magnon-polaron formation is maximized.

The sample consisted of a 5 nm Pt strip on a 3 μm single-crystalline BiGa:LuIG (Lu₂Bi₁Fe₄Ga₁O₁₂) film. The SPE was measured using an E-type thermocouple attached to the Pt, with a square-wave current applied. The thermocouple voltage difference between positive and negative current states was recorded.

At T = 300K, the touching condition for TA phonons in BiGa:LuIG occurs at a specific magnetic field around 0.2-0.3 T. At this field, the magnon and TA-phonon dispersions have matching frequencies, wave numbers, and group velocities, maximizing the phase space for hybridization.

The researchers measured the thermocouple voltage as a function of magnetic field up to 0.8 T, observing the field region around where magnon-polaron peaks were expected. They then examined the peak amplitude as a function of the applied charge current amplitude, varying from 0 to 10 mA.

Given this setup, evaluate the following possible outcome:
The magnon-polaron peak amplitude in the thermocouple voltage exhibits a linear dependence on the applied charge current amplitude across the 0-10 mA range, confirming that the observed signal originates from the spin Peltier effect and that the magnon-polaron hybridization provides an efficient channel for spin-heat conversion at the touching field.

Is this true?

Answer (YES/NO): YES